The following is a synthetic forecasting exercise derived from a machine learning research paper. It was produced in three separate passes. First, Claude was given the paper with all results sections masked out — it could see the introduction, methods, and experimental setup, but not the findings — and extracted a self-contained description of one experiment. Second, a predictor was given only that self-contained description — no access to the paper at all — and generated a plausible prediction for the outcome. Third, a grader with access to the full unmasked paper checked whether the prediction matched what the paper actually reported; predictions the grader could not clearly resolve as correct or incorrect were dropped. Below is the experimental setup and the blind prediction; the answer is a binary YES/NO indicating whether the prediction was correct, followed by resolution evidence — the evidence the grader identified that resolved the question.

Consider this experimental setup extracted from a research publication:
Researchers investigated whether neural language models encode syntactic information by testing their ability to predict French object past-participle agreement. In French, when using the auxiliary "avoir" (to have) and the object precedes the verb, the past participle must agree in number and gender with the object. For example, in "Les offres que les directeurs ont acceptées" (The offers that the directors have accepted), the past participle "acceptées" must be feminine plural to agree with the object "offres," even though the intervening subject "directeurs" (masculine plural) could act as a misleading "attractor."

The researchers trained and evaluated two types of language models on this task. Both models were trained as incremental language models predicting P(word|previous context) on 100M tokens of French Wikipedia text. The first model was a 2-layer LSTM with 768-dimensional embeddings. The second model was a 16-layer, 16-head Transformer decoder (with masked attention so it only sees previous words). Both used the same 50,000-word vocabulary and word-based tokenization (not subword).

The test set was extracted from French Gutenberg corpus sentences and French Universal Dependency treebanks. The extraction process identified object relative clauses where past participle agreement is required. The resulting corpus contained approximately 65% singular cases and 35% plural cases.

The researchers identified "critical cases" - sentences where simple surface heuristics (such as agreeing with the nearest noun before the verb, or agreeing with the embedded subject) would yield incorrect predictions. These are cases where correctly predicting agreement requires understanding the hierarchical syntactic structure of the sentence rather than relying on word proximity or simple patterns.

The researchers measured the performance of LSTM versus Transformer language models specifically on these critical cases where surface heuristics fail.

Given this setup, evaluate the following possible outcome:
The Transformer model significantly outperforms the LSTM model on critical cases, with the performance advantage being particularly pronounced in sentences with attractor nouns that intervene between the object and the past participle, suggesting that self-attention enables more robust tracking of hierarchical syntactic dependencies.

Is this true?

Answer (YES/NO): YES